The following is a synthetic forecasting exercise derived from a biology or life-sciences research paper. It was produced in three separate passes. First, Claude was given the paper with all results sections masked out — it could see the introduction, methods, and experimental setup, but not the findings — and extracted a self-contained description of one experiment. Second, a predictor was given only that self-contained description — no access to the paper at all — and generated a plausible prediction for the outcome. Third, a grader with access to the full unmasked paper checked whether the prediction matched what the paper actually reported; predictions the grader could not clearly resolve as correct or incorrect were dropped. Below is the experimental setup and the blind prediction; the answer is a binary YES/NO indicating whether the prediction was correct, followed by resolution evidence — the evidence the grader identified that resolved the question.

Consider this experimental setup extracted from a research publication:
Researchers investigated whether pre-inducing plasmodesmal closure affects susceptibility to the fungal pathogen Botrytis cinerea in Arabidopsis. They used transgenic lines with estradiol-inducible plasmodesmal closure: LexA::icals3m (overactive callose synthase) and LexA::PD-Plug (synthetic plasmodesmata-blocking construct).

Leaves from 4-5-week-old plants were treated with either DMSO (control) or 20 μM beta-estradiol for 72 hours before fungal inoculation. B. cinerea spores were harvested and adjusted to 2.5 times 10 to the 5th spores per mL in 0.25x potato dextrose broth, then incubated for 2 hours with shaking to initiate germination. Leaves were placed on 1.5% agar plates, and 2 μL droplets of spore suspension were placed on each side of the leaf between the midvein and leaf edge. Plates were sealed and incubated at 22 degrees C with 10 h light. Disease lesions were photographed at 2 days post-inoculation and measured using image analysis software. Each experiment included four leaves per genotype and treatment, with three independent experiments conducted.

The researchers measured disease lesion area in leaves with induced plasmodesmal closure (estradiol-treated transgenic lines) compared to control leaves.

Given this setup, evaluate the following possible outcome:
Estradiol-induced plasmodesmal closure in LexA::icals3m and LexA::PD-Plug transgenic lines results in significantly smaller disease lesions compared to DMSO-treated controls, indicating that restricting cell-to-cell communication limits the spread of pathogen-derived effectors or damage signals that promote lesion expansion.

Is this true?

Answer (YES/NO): NO